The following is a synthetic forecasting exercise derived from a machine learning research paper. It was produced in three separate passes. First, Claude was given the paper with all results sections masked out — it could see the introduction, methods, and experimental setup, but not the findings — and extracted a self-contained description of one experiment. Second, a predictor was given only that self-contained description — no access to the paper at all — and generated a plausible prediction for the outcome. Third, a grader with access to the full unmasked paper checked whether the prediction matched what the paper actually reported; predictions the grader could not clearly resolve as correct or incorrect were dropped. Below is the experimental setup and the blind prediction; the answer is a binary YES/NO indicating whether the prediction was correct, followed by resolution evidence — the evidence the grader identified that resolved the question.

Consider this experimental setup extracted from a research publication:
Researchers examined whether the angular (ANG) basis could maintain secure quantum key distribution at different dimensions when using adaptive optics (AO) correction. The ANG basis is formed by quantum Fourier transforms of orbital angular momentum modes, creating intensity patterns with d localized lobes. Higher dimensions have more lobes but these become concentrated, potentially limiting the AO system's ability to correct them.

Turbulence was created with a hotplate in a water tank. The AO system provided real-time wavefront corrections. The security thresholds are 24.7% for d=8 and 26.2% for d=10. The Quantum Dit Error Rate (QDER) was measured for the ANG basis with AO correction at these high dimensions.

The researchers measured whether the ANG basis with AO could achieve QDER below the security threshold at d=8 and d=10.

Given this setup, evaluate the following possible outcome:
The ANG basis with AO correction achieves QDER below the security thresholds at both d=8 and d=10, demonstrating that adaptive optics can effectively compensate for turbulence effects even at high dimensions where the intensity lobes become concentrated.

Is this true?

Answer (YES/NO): NO